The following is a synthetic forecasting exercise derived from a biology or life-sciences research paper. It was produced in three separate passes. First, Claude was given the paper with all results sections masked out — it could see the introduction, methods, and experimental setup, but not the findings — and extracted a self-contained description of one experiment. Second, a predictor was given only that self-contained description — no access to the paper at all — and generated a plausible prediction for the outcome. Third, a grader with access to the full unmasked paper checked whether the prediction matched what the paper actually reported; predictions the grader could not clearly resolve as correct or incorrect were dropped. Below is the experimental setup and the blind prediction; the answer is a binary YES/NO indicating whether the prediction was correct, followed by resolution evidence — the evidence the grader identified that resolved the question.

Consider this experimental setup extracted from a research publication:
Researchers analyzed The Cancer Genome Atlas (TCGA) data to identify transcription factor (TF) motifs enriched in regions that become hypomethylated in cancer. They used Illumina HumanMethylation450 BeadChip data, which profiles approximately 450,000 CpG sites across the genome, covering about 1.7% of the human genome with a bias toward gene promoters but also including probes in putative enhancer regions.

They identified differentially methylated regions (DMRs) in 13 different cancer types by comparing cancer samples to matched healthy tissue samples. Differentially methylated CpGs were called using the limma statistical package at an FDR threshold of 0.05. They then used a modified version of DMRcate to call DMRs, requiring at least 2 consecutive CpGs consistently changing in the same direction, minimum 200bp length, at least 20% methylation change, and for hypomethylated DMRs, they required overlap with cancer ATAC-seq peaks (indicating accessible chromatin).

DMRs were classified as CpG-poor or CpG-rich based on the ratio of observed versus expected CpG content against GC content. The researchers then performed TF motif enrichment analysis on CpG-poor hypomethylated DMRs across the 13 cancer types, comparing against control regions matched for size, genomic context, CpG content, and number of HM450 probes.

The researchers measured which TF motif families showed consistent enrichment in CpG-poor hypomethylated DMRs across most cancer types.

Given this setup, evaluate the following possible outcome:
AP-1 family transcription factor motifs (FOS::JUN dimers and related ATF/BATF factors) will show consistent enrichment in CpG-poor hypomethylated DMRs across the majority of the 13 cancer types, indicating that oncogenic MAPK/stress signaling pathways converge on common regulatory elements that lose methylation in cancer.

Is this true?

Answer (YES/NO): YES